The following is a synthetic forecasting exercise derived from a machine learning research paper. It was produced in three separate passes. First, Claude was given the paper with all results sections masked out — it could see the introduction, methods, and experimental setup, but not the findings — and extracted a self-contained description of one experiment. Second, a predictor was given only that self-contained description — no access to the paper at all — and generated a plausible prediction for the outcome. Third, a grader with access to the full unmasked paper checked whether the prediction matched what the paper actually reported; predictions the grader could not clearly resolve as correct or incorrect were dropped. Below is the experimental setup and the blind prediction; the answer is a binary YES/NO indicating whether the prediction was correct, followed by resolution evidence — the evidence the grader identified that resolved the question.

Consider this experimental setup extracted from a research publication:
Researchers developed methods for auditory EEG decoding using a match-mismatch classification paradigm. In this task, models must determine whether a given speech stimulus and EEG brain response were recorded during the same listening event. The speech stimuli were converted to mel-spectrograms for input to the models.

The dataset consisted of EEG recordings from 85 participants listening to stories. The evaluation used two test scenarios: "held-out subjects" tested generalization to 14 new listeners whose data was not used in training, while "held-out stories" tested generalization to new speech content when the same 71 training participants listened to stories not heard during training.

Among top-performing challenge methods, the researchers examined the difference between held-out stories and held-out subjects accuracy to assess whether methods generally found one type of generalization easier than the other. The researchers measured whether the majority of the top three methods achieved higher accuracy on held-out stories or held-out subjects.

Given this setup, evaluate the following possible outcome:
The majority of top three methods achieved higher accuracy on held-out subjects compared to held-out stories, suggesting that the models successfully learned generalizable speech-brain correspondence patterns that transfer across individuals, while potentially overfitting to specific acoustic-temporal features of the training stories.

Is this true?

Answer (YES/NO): NO